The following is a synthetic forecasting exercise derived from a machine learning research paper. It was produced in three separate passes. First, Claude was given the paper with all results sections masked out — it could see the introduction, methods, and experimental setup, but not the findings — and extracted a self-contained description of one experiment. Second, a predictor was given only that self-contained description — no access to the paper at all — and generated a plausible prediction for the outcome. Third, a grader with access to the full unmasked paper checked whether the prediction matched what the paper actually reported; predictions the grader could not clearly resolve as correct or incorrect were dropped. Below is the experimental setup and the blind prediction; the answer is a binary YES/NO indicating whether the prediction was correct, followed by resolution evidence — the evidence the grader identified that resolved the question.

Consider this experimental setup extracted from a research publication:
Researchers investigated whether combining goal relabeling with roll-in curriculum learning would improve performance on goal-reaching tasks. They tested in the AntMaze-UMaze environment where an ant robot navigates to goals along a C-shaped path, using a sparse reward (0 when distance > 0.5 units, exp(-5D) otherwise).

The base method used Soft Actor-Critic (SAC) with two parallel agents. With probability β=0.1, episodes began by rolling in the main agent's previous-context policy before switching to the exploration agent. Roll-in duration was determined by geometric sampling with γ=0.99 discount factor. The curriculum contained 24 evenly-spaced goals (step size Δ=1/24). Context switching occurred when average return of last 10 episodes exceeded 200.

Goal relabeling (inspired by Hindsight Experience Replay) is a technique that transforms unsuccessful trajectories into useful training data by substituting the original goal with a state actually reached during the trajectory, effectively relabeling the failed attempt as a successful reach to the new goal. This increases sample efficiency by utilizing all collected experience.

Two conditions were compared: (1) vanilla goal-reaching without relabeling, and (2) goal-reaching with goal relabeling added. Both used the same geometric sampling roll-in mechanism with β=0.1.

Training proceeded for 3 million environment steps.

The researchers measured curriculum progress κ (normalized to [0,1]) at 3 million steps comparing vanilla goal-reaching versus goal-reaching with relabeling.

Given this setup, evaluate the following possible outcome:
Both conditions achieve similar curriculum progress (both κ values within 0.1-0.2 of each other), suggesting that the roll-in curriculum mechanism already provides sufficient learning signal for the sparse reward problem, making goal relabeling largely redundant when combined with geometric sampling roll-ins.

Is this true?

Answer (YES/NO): NO